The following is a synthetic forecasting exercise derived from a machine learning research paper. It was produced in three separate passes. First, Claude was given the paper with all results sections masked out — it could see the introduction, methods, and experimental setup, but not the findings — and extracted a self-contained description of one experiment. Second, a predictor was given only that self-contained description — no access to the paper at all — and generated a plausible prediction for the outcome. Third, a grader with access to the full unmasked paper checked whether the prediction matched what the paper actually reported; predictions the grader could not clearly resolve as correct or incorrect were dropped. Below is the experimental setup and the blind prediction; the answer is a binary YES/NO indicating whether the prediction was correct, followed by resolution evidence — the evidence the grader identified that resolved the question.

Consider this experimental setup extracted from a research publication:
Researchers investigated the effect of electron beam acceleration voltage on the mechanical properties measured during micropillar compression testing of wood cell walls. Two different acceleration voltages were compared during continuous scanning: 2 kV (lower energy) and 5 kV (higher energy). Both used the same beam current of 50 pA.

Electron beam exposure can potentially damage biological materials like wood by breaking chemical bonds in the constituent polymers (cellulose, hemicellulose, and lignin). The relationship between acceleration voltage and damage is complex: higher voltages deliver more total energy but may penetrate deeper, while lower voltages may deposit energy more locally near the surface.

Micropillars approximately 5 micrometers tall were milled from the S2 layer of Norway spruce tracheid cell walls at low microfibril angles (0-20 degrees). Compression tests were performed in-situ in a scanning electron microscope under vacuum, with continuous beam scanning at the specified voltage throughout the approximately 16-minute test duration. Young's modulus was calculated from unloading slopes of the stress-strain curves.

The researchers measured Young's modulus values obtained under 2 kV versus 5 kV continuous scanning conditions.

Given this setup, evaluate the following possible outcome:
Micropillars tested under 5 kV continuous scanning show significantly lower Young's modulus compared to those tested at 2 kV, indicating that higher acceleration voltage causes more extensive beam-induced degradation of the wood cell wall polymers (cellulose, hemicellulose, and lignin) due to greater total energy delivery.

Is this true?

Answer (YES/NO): YES